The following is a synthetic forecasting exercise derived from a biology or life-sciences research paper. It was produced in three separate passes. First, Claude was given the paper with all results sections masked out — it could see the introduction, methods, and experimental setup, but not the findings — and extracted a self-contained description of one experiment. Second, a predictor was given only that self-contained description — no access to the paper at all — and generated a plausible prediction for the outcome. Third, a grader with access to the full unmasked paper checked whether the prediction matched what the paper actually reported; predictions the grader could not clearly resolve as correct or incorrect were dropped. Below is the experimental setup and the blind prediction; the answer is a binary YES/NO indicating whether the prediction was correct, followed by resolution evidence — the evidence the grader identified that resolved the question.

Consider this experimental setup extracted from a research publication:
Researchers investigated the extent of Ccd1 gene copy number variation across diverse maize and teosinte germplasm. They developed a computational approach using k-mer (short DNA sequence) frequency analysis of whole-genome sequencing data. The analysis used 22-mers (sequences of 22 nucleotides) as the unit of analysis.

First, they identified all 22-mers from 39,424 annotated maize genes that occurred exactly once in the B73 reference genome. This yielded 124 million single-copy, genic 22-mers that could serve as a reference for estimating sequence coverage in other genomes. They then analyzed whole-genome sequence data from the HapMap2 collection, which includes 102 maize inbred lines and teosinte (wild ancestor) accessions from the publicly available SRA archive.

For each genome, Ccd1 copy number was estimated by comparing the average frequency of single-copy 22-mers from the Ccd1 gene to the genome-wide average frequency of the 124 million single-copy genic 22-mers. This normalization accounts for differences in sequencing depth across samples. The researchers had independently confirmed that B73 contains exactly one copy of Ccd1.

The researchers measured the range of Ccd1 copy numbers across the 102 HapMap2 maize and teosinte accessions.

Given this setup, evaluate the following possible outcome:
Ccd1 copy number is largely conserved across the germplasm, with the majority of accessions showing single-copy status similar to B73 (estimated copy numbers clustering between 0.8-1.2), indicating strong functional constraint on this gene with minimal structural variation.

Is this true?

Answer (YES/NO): NO